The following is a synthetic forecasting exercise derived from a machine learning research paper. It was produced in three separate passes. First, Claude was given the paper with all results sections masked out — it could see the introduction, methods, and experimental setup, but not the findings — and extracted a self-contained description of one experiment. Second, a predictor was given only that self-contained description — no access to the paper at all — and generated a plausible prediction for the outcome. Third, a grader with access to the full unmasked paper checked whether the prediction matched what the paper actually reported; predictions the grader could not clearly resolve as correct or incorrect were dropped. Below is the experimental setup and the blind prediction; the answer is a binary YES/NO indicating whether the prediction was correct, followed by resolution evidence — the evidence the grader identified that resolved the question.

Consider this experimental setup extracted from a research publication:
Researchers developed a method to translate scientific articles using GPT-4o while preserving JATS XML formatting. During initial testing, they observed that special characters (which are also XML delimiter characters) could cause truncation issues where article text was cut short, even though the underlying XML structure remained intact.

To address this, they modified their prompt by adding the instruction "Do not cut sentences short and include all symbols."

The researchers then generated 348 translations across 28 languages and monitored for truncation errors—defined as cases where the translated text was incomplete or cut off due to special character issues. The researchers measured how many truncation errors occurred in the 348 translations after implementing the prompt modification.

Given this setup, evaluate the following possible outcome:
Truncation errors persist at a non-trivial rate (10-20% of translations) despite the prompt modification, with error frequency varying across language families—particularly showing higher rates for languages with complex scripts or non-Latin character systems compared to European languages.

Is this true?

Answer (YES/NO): NO